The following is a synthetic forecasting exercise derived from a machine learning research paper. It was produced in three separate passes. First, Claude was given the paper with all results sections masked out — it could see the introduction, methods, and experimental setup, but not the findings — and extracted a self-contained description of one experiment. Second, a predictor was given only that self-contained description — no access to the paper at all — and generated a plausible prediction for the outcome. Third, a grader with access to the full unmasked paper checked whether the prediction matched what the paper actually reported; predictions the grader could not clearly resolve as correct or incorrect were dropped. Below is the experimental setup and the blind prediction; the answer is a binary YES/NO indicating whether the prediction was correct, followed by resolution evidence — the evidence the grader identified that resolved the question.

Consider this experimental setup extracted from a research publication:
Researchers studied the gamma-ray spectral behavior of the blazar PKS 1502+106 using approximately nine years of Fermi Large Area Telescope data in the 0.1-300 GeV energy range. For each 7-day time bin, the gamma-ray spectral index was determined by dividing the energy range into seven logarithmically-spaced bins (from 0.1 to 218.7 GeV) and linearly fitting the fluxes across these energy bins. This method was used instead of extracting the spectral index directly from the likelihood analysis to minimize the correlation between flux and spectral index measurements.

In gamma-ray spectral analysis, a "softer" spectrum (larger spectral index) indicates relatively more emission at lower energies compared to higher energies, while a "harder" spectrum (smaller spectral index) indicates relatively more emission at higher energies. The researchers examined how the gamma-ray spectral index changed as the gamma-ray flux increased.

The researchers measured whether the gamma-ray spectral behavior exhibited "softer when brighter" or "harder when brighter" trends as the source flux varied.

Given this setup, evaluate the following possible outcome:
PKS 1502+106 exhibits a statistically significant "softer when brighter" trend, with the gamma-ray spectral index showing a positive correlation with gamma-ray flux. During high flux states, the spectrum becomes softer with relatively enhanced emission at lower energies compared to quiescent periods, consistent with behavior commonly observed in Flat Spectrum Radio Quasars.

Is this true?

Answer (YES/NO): NO